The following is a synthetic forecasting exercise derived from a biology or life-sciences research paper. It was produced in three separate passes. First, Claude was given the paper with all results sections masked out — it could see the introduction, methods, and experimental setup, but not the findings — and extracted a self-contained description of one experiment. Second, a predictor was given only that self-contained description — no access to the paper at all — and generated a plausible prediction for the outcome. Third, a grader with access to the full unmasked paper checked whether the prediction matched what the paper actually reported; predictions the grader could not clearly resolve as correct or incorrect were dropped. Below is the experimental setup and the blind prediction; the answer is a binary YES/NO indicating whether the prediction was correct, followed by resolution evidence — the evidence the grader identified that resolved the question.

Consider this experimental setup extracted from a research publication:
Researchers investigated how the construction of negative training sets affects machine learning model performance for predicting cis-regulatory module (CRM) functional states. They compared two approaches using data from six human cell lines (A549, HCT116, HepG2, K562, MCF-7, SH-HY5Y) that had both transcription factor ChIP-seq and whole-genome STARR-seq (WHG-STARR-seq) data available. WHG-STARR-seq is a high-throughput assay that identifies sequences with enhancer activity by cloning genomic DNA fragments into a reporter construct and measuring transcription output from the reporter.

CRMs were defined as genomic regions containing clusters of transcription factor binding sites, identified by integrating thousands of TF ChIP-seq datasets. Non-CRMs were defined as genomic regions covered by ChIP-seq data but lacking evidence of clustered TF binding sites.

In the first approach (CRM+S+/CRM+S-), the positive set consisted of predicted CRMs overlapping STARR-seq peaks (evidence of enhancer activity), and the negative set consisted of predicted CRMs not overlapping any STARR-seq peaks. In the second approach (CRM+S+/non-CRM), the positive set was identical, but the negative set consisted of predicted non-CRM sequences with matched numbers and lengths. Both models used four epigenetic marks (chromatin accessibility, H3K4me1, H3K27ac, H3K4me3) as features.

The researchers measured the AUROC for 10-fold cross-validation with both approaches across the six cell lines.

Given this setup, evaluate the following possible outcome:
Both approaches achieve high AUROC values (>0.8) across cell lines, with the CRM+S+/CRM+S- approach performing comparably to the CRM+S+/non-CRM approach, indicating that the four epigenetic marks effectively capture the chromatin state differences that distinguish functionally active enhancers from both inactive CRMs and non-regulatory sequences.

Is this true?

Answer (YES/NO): YES